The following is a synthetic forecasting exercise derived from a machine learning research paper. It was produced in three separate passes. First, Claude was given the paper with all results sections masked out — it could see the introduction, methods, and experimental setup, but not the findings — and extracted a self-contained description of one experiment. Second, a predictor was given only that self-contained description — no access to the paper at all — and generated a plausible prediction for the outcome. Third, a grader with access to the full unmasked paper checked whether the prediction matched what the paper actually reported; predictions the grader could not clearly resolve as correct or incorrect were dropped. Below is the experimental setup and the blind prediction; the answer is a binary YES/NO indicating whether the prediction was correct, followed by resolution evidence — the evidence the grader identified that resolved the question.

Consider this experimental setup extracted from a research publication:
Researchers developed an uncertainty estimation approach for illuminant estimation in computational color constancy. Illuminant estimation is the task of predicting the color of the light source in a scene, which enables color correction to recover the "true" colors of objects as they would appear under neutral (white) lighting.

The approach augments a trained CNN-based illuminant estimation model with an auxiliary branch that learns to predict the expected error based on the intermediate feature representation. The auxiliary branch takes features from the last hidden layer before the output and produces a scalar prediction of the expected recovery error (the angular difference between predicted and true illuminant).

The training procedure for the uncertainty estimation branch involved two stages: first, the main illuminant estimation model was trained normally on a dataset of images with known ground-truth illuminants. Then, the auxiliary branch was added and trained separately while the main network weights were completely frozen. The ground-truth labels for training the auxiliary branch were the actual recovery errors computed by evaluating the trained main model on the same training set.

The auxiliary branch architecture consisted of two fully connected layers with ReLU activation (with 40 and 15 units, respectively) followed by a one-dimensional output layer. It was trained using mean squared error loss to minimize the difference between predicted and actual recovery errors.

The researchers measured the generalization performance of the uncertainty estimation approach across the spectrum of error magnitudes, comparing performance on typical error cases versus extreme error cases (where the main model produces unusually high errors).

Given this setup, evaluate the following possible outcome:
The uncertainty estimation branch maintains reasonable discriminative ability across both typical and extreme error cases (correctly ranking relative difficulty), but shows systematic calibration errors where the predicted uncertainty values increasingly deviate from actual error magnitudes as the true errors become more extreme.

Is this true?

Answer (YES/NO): NO